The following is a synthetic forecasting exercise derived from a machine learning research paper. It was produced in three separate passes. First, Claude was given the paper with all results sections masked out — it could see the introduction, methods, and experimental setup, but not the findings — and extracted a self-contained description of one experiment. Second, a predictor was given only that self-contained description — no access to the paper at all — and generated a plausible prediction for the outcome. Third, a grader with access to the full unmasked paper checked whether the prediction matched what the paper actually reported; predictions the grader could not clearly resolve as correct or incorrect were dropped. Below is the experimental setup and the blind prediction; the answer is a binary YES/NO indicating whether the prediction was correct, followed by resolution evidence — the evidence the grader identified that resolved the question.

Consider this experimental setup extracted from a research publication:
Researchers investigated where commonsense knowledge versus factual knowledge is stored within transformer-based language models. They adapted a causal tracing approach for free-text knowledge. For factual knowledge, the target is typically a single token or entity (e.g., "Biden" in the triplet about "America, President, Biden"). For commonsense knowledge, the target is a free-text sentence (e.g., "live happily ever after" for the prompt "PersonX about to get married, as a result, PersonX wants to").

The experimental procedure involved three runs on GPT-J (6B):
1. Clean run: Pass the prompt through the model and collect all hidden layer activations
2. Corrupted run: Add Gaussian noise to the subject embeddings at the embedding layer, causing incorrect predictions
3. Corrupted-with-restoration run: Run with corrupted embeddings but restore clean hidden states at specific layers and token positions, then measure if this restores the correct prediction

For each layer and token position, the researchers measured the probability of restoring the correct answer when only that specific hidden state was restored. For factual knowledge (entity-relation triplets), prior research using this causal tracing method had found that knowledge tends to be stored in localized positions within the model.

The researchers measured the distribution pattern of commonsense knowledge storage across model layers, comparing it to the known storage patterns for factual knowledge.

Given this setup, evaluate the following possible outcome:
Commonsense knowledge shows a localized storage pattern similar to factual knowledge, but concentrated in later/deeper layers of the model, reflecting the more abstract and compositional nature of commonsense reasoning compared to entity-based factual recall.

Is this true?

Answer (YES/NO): NO